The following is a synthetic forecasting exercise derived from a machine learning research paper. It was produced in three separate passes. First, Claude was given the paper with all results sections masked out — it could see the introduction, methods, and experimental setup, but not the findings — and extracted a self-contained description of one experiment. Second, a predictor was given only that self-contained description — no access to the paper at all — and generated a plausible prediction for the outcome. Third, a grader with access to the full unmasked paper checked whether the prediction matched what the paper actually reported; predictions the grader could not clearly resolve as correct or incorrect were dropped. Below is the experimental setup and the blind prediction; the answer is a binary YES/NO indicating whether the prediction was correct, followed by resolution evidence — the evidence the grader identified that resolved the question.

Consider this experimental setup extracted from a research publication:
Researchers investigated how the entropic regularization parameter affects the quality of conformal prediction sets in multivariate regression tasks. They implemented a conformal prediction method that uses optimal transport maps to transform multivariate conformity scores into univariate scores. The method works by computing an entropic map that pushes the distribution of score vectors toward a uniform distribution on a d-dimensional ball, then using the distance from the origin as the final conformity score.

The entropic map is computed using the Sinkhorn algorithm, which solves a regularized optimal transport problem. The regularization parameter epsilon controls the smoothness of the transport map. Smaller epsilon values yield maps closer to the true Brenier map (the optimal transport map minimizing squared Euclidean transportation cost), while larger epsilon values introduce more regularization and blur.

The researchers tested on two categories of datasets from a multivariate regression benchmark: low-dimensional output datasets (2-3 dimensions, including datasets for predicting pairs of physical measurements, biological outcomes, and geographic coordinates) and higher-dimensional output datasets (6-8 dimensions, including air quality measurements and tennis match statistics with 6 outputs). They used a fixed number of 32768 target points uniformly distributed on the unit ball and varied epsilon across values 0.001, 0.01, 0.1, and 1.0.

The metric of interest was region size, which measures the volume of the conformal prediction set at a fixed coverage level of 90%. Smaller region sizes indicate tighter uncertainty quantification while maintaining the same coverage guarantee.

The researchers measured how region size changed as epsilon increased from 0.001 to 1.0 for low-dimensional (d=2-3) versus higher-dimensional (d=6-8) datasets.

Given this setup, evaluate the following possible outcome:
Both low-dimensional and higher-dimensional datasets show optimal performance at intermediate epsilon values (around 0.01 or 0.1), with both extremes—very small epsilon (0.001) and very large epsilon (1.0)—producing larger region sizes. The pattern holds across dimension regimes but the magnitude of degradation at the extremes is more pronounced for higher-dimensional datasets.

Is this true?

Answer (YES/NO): YES